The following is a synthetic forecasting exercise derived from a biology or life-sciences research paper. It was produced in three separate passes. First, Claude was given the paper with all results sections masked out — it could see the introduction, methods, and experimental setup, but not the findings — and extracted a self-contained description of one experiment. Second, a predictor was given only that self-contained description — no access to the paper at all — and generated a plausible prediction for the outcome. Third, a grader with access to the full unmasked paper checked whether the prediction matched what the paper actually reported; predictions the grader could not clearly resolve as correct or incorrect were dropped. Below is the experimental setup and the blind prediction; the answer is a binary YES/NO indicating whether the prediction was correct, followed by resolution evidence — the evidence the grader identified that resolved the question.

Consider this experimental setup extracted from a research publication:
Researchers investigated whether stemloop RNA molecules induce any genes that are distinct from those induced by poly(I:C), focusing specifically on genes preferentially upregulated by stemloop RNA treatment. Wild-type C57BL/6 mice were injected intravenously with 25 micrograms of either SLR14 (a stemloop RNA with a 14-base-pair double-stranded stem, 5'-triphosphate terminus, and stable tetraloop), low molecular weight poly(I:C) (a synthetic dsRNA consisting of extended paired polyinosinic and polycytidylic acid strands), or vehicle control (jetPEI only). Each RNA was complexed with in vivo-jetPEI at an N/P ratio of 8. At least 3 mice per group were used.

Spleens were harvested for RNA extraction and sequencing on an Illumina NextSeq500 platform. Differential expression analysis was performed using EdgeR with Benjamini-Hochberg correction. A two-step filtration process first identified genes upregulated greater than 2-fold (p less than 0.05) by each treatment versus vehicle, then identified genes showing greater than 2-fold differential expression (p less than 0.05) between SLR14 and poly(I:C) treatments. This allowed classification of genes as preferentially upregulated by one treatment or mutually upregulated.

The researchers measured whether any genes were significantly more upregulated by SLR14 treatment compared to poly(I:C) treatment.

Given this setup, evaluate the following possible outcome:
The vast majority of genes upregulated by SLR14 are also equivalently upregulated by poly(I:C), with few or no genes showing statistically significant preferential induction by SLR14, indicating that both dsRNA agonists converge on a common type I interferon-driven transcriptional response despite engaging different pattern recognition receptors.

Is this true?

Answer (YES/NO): NO